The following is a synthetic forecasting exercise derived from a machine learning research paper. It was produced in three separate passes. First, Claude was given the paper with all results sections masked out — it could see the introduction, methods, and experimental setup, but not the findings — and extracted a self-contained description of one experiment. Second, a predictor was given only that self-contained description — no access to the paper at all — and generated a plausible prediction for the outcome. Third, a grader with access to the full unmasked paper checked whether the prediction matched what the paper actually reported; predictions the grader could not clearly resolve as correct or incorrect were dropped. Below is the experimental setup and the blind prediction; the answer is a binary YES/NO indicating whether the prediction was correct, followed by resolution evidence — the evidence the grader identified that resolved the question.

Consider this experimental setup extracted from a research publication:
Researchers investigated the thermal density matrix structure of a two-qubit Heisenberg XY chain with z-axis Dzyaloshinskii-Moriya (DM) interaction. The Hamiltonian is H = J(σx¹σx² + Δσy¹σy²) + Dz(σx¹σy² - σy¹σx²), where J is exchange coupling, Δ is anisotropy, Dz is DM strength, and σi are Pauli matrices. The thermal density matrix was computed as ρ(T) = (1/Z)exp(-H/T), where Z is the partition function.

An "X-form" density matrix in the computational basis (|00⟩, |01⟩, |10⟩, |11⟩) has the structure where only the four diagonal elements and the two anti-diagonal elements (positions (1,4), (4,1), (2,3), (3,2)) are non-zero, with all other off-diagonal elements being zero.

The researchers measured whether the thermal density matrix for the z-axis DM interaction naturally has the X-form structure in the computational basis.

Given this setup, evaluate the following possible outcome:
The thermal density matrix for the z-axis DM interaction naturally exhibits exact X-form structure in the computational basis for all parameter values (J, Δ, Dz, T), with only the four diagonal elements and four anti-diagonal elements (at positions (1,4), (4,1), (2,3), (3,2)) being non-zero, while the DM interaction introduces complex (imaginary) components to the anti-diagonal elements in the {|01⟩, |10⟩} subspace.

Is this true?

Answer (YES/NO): YES